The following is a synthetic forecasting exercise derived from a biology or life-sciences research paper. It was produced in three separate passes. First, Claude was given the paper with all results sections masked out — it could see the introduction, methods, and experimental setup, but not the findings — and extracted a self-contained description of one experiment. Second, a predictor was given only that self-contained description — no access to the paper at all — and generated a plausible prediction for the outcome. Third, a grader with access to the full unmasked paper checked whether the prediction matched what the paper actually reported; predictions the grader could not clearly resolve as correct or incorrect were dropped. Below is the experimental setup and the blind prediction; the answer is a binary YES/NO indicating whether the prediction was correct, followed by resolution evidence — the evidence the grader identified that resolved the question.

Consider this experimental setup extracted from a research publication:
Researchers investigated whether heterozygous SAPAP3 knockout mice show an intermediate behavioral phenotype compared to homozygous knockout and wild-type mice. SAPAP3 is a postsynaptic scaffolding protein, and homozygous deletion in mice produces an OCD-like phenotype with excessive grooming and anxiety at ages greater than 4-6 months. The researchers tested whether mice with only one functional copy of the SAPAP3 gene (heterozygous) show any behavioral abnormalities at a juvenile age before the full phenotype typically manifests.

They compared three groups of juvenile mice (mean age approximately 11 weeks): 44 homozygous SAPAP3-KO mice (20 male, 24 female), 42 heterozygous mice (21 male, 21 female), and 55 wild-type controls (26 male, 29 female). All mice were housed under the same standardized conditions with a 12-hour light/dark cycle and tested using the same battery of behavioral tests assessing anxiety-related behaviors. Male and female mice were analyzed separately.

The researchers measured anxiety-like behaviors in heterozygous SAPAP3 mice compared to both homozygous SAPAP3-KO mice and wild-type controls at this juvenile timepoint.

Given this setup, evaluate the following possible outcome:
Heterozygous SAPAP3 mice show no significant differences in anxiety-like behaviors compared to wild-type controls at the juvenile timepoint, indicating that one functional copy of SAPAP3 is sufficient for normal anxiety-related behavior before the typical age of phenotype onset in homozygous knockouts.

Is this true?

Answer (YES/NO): YES